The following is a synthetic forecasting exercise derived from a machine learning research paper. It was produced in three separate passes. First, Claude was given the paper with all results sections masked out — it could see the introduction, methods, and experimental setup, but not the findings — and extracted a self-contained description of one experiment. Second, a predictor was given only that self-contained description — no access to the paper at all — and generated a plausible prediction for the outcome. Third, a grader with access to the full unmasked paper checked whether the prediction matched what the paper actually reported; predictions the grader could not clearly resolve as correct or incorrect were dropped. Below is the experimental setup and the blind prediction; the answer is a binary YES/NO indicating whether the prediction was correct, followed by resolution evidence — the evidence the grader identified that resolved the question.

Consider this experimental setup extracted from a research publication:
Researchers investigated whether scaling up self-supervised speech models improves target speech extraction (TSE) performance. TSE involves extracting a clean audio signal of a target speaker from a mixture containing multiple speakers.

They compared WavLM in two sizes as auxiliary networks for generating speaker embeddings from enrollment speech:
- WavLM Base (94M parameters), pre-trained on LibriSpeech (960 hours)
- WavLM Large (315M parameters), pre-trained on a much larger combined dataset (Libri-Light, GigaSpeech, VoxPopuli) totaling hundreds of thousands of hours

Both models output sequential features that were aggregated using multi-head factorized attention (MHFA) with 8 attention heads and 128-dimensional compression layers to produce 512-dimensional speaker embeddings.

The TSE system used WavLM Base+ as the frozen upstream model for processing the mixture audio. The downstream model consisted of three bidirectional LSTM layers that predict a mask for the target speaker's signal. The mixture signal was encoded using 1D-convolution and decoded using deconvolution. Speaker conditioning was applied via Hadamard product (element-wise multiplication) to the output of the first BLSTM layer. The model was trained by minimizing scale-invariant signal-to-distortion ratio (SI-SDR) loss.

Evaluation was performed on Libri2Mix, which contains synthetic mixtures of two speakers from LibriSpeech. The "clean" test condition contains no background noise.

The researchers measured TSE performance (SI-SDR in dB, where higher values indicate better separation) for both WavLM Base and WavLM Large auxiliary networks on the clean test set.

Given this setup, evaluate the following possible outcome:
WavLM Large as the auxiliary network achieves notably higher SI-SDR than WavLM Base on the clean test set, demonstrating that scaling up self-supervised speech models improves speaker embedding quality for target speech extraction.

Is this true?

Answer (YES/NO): NO